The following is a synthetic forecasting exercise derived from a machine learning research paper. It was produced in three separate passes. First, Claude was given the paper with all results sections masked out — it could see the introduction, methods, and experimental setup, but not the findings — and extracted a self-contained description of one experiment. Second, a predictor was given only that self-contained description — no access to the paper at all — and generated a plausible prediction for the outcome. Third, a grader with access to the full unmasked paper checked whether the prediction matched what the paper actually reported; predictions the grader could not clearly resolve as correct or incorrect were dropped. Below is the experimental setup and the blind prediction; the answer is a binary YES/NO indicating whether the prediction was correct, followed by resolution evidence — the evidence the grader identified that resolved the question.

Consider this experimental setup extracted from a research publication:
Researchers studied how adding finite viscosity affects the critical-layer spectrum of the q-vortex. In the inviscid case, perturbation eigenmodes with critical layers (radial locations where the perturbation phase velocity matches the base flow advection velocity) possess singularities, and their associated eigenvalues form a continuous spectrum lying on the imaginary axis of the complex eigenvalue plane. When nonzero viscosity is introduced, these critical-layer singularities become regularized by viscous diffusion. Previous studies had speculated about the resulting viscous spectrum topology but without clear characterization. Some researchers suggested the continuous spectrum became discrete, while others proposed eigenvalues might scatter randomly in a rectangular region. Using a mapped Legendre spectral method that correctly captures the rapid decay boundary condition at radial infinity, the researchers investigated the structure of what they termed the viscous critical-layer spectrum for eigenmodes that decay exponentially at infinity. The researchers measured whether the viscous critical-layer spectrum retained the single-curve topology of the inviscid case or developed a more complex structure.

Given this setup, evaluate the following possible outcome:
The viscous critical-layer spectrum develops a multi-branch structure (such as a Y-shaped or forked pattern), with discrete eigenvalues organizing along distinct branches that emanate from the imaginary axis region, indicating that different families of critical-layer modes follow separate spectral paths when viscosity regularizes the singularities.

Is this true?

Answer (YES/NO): YES